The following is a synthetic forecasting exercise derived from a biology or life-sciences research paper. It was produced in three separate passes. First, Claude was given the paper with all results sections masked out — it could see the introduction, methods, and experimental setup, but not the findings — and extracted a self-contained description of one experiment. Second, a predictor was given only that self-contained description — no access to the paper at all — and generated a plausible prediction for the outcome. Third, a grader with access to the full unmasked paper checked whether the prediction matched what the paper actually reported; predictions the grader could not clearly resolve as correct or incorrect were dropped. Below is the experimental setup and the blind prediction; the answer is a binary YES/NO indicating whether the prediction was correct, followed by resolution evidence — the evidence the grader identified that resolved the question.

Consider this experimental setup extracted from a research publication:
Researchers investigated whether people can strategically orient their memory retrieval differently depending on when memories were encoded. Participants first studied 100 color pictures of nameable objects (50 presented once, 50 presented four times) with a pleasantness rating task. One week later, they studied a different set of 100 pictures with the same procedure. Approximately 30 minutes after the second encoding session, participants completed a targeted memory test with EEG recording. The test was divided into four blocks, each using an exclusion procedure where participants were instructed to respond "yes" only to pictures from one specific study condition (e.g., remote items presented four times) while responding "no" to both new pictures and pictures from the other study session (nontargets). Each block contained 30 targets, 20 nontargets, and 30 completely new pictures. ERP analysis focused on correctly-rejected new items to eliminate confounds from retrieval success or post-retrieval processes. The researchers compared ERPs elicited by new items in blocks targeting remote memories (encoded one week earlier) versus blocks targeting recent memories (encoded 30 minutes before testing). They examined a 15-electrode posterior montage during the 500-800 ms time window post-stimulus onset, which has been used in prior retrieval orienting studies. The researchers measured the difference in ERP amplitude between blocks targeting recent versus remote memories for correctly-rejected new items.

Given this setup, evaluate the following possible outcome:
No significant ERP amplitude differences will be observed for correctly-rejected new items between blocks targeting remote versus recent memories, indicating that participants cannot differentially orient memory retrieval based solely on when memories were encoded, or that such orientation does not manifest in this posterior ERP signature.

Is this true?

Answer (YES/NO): NO